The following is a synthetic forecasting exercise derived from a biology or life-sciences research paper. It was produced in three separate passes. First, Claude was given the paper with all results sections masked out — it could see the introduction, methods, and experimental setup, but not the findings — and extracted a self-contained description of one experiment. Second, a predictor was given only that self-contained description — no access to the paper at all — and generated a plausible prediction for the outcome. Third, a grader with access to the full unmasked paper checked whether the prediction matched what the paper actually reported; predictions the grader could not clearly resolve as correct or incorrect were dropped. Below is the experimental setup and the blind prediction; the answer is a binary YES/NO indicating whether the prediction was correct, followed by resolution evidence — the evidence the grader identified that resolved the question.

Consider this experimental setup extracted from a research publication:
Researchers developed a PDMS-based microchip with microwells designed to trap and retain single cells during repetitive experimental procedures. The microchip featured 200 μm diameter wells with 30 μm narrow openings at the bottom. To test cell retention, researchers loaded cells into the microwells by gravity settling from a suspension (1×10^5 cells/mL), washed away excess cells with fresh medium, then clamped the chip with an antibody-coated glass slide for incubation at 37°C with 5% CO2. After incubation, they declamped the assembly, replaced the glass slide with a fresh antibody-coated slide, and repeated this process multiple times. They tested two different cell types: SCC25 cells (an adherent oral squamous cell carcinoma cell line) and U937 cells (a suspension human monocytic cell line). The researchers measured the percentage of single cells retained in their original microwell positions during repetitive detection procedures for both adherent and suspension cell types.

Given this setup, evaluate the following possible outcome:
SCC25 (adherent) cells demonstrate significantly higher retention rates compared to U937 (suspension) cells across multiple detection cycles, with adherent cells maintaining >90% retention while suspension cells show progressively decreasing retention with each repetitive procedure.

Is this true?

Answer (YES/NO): NO